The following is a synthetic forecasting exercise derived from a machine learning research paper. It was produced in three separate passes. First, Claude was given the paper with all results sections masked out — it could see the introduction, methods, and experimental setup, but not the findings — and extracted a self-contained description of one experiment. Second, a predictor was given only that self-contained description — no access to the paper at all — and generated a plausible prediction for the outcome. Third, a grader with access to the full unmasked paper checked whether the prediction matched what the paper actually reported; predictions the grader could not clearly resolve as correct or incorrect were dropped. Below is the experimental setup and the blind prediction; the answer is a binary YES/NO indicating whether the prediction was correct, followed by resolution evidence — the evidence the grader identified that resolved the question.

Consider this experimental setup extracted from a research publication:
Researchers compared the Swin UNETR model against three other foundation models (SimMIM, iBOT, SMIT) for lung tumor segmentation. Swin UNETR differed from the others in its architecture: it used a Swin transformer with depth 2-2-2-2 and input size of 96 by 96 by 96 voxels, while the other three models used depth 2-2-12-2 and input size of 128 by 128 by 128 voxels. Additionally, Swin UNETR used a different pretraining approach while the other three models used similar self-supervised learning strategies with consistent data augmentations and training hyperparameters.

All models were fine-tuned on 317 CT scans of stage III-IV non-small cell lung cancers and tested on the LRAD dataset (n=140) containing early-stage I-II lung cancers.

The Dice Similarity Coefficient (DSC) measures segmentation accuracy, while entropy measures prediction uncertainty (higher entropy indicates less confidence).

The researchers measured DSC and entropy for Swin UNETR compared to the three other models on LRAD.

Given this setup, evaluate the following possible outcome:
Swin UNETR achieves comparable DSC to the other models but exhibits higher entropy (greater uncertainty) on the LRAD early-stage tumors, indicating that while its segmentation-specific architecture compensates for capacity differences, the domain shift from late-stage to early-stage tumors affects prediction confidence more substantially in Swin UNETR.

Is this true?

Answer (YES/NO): YES